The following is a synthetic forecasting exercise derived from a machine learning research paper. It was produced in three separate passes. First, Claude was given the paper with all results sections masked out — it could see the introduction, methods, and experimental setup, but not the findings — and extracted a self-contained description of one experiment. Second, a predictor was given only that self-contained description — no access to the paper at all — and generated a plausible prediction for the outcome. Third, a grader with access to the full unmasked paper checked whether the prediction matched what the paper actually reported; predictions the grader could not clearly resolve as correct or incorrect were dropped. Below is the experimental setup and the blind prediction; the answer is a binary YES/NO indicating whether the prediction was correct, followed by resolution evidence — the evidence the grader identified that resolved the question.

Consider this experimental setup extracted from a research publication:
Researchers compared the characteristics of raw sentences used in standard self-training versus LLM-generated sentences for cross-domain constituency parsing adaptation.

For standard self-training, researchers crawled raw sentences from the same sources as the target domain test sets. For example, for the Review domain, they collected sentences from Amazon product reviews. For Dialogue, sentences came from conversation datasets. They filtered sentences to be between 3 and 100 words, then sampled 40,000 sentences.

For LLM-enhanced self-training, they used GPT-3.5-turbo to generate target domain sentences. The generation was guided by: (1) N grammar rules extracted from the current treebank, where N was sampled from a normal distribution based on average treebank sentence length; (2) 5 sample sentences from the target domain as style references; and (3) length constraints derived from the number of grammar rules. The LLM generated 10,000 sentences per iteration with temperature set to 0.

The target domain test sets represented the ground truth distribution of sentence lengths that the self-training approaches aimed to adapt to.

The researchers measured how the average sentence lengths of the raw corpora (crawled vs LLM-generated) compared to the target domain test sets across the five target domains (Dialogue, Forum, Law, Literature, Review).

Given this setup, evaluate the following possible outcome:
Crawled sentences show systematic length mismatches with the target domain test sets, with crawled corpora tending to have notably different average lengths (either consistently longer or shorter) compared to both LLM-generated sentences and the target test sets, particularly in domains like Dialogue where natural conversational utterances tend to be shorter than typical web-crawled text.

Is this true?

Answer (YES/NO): NO